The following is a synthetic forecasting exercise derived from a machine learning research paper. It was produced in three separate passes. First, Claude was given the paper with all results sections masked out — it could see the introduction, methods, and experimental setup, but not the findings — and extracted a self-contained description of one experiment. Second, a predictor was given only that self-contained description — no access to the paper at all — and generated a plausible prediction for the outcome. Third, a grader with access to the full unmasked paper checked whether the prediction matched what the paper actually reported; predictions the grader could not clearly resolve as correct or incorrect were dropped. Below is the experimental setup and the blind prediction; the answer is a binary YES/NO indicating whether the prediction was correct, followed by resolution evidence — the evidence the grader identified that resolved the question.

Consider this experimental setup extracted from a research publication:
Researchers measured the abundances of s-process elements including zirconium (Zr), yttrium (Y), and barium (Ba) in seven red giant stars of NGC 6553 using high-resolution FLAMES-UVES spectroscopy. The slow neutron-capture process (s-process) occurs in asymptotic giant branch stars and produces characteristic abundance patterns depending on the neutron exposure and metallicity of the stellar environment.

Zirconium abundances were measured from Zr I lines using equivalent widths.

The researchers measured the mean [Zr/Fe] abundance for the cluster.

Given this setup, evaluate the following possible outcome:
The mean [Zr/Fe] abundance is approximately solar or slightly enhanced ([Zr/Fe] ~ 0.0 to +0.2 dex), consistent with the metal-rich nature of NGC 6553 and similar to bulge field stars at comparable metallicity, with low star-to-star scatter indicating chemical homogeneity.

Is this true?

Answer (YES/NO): NO